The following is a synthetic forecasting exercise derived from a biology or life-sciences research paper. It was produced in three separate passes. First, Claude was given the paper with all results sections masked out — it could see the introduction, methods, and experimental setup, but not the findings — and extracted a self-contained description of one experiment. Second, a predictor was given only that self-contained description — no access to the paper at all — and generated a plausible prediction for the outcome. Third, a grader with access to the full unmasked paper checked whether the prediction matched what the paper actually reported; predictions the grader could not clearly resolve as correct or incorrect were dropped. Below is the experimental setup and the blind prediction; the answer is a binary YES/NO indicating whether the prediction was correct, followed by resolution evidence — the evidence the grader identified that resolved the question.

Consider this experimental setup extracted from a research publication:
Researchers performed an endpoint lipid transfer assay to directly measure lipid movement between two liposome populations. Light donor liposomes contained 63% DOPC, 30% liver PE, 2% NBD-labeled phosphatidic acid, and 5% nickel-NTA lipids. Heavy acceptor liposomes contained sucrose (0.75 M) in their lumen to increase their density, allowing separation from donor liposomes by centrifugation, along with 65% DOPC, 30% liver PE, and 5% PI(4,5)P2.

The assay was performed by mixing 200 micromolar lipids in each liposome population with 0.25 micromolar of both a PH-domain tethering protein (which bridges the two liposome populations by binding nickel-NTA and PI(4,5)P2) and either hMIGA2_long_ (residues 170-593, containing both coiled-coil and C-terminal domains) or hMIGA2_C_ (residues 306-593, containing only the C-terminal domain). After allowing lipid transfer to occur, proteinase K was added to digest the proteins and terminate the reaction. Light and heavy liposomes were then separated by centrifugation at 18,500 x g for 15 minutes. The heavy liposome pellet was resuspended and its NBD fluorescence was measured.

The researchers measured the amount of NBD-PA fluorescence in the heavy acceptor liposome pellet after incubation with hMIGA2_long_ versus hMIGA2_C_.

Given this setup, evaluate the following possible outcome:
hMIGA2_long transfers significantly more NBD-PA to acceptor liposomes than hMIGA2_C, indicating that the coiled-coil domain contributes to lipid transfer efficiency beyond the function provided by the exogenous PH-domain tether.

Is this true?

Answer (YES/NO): NO